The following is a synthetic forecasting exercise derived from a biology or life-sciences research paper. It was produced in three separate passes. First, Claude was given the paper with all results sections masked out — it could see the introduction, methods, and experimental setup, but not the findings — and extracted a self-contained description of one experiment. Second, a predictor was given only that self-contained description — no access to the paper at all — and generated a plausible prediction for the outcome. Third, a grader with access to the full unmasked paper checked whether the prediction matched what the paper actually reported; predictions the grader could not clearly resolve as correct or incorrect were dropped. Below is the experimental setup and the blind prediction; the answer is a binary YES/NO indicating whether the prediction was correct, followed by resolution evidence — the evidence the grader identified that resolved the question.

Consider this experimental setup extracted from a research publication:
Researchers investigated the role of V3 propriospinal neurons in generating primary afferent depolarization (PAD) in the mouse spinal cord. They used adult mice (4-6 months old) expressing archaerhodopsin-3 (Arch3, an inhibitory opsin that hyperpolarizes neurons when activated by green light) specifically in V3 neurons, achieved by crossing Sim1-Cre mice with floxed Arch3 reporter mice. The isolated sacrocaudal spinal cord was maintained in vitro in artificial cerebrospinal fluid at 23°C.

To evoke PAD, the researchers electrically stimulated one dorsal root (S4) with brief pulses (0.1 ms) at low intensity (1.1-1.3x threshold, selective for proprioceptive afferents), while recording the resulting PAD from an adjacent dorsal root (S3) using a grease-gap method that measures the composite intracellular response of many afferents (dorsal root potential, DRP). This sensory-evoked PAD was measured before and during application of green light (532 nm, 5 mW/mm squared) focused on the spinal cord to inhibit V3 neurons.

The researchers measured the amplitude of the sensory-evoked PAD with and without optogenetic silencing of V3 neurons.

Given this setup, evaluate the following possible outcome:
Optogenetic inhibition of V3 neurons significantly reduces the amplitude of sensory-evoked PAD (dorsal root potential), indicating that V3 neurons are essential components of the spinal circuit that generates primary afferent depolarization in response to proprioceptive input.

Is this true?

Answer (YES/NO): YES